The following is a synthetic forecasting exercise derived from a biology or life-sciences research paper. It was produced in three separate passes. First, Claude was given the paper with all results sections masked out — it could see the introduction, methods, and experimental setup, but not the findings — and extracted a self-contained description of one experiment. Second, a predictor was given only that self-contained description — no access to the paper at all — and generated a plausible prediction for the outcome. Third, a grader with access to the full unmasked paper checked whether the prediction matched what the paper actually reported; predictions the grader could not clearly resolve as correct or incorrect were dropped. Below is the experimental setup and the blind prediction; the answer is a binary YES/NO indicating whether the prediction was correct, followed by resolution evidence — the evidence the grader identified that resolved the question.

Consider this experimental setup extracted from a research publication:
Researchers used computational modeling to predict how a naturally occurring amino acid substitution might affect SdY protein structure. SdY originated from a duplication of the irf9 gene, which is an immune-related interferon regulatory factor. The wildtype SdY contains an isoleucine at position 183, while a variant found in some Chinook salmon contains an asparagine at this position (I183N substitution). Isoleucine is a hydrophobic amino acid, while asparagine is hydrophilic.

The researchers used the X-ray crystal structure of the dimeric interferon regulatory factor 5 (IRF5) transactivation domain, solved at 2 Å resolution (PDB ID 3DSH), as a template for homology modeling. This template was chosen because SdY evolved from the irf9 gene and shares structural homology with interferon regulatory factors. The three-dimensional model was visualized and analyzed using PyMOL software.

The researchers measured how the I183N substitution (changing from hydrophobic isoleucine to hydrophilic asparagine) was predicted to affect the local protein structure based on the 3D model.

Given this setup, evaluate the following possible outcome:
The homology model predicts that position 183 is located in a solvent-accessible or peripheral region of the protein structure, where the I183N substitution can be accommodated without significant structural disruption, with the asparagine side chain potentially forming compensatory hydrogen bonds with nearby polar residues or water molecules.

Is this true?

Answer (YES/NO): NO